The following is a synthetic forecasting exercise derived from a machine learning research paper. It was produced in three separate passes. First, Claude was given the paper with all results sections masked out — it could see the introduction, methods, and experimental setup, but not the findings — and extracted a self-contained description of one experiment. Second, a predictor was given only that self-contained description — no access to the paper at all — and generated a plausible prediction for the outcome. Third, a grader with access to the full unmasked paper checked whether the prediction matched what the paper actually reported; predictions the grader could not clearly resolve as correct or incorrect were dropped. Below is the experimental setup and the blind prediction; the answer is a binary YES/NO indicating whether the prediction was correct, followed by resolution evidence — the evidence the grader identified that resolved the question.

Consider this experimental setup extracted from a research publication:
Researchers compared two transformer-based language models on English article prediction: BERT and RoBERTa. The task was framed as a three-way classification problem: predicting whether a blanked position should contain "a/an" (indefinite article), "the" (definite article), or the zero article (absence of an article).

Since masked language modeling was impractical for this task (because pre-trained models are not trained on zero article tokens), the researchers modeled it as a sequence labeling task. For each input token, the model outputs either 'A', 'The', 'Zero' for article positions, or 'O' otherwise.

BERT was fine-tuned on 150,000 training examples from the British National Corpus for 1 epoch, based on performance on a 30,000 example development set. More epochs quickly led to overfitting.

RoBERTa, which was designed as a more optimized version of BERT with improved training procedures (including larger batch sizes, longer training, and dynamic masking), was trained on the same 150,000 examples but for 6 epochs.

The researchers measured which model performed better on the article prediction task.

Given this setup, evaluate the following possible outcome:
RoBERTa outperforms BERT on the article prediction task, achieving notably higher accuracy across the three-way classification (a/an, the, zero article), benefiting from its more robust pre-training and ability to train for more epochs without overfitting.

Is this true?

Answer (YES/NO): NO